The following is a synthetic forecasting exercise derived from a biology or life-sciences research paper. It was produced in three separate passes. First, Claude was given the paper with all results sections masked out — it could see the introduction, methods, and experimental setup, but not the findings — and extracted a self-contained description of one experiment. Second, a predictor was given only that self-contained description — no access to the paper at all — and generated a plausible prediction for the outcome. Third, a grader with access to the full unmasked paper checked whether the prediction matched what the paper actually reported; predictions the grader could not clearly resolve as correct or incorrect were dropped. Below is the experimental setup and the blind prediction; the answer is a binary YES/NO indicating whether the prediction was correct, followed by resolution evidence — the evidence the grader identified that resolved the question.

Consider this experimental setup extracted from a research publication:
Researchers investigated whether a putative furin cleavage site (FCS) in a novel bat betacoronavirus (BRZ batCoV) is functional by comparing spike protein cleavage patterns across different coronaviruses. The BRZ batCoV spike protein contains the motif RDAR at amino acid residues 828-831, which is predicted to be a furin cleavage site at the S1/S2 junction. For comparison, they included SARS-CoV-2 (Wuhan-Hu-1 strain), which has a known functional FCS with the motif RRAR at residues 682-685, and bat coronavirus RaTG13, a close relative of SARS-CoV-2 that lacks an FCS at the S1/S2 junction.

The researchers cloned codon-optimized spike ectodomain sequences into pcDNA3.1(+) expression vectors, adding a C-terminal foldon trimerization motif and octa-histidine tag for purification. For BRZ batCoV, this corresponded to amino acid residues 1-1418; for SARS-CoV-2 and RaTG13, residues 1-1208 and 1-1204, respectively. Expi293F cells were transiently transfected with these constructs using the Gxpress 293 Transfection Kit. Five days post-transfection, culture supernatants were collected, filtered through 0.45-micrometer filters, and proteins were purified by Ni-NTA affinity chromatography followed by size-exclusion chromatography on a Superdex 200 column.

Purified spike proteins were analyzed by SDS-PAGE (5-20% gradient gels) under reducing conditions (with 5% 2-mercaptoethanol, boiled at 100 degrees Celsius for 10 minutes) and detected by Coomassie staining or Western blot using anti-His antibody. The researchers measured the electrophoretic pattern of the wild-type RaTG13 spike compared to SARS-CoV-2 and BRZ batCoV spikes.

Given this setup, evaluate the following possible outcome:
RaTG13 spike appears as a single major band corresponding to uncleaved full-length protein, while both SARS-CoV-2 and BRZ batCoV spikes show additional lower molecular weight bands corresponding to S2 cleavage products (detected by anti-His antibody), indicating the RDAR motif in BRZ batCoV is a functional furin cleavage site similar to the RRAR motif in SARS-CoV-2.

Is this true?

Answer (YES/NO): YES